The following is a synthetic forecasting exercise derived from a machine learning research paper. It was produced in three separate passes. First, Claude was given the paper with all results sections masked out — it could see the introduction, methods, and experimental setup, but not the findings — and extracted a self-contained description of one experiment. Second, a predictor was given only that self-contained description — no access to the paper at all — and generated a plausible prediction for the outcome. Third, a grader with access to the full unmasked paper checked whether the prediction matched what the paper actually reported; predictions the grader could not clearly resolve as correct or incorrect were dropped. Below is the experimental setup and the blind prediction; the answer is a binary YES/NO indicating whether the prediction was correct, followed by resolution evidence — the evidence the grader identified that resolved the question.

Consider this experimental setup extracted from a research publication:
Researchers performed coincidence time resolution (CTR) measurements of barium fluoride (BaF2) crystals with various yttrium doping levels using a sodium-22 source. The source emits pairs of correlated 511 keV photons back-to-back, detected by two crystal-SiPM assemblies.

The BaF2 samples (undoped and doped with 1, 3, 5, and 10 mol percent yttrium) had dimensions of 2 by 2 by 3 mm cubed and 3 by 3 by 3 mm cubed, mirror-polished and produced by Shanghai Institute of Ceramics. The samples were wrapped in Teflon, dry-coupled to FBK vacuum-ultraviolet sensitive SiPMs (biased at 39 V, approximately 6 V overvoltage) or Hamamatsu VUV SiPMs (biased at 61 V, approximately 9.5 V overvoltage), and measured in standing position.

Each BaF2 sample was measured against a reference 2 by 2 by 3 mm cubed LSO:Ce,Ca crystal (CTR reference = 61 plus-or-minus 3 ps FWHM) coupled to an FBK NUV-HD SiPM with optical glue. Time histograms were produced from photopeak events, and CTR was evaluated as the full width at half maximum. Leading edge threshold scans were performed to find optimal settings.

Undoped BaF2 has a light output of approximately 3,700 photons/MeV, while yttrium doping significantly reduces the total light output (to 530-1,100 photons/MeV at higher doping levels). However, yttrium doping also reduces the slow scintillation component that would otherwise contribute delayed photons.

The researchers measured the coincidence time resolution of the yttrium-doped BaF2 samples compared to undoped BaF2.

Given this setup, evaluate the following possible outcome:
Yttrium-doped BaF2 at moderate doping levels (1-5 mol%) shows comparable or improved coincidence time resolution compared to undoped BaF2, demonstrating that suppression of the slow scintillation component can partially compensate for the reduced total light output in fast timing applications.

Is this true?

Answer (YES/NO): YES